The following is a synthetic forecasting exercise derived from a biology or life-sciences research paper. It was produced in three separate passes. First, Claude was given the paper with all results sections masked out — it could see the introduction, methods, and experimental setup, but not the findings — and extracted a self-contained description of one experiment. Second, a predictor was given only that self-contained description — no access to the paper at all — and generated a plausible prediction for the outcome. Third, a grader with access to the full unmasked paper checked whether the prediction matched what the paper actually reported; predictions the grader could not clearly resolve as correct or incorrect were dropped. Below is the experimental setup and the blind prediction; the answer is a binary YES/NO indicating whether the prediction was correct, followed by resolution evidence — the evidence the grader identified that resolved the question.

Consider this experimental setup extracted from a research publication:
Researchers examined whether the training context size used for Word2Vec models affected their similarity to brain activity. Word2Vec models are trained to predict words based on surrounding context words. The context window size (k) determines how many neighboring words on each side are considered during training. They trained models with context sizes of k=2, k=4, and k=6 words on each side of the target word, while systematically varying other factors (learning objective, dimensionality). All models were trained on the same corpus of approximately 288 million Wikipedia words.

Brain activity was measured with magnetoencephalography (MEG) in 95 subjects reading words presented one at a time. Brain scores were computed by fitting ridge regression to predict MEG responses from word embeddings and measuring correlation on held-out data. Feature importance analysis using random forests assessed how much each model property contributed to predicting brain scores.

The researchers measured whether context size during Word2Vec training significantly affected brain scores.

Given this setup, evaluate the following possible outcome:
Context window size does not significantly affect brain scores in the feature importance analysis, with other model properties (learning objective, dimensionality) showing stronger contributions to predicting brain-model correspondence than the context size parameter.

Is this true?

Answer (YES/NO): NO